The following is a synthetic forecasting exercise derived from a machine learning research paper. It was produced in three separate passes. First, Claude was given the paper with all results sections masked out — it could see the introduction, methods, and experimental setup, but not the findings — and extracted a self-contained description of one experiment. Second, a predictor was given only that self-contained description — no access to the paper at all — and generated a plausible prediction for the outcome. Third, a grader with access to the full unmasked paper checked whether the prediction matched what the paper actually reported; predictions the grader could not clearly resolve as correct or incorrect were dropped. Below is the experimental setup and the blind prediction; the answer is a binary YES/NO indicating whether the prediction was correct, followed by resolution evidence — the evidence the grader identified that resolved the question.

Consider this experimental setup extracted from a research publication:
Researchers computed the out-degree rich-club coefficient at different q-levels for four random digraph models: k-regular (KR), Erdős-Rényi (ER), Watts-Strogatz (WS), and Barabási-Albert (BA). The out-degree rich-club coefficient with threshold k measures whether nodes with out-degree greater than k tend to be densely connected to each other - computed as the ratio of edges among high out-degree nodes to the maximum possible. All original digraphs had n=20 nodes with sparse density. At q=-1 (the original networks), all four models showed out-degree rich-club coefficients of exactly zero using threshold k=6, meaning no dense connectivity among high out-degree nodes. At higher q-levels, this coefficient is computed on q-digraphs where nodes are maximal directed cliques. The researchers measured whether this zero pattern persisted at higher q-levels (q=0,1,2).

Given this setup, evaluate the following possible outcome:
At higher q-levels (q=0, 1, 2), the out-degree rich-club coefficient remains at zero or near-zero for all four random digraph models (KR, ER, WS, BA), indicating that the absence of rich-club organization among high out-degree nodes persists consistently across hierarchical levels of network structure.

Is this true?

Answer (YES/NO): NO